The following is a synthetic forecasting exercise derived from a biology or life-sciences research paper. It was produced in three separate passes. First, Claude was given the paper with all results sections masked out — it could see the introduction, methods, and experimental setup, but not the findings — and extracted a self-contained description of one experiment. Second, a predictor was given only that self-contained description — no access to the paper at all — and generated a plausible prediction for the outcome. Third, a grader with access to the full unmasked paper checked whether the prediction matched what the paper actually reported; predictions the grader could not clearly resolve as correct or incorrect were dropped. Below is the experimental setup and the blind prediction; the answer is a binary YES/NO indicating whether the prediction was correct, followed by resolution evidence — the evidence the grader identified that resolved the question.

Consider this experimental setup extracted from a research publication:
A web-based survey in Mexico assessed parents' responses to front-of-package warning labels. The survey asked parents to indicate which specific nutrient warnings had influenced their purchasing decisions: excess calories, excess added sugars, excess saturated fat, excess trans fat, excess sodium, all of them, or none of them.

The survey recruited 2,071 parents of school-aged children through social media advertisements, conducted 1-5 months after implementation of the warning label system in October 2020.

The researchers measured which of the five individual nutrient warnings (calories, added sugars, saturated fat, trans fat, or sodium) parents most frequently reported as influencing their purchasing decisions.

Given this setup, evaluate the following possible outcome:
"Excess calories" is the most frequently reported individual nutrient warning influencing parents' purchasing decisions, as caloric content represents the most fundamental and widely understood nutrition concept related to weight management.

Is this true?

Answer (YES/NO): NO